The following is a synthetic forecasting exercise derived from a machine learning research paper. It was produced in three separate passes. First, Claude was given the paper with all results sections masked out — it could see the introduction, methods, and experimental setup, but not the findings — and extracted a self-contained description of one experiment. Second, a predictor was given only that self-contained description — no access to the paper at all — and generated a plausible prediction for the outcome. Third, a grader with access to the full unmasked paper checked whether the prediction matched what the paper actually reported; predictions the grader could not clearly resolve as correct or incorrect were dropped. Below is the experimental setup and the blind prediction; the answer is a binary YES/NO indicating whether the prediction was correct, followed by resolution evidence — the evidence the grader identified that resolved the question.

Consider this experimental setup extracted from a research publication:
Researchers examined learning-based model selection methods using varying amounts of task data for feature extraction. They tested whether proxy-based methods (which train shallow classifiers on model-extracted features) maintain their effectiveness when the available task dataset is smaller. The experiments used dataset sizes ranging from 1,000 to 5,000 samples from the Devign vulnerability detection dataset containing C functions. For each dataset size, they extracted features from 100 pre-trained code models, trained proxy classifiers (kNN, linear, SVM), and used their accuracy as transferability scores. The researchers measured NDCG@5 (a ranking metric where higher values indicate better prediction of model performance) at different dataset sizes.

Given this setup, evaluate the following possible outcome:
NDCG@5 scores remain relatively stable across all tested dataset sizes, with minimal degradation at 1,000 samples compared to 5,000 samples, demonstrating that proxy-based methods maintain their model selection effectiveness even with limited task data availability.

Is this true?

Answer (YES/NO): NO